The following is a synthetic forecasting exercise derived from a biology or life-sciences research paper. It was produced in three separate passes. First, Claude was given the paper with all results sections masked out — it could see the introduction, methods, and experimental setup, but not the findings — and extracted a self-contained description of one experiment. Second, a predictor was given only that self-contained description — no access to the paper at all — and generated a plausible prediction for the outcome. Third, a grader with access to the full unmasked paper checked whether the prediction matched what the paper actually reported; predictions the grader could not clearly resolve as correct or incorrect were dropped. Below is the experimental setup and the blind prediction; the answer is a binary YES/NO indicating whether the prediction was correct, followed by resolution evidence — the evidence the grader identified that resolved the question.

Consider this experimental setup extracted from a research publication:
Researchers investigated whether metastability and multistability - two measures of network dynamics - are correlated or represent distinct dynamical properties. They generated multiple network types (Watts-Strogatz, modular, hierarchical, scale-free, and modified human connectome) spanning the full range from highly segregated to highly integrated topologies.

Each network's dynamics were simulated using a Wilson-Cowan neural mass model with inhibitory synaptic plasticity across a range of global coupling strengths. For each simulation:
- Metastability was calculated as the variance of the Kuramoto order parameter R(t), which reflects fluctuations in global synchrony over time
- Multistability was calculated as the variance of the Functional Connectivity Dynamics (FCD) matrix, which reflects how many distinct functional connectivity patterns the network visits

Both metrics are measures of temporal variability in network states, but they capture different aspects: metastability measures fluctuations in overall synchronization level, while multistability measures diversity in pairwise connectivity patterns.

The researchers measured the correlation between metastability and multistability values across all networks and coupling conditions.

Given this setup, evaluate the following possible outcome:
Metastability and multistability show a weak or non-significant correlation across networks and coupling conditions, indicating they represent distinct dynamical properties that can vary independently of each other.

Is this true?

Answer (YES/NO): NO